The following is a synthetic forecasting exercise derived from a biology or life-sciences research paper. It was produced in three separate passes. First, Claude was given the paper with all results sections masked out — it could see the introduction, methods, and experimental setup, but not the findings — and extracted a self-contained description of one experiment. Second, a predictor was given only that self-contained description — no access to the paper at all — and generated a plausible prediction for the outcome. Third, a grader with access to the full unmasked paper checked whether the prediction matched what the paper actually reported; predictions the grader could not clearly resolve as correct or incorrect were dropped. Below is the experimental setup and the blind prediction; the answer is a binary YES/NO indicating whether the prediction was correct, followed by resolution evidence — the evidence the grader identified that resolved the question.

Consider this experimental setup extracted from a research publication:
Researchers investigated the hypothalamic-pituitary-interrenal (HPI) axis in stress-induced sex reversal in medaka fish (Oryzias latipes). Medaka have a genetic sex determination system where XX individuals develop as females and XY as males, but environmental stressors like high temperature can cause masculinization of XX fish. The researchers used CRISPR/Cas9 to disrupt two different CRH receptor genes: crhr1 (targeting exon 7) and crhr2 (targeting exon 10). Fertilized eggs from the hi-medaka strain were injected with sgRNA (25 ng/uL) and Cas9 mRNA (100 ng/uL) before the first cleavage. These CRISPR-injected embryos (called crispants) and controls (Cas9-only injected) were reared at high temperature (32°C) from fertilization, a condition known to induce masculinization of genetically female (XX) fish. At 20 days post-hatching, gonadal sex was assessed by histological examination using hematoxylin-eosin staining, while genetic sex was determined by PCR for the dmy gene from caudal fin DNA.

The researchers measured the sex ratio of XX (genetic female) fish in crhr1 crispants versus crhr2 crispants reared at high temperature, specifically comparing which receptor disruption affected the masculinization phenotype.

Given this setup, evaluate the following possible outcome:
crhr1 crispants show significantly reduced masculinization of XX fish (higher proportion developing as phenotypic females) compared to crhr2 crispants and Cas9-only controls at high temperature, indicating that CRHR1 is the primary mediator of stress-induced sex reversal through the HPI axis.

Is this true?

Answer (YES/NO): NO